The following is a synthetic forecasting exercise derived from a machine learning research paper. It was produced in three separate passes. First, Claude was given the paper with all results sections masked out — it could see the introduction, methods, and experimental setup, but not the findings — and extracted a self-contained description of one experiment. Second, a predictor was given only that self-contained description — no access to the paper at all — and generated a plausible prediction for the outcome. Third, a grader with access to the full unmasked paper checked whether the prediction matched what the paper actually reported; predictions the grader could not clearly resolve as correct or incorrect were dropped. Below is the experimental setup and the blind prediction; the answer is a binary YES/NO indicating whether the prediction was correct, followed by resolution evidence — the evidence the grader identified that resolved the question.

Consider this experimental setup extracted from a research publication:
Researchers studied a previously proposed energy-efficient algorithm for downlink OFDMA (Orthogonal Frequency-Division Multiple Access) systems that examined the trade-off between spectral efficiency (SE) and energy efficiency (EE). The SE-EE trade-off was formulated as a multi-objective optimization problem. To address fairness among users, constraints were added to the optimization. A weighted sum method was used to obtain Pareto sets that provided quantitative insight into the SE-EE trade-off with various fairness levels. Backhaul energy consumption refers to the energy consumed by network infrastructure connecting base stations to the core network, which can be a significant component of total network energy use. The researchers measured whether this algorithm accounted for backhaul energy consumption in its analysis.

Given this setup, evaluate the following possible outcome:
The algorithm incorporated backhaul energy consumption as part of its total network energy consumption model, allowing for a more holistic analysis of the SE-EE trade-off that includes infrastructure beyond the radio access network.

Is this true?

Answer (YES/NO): NO